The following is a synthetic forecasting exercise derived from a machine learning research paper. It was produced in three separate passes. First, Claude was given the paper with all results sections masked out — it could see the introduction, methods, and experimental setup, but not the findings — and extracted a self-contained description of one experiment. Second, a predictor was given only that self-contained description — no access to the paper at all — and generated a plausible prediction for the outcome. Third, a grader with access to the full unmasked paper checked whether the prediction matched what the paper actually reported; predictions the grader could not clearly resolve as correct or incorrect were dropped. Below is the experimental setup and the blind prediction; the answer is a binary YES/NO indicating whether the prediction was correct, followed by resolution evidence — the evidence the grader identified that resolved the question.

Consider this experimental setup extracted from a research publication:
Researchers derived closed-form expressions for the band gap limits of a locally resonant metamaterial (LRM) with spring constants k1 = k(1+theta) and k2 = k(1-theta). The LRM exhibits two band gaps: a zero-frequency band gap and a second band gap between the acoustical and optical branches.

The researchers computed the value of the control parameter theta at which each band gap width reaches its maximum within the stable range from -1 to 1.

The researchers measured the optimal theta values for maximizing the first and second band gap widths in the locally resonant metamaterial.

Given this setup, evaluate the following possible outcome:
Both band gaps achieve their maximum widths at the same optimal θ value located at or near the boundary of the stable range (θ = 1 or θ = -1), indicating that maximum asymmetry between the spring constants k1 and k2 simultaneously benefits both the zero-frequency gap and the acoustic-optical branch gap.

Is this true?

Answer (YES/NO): NO